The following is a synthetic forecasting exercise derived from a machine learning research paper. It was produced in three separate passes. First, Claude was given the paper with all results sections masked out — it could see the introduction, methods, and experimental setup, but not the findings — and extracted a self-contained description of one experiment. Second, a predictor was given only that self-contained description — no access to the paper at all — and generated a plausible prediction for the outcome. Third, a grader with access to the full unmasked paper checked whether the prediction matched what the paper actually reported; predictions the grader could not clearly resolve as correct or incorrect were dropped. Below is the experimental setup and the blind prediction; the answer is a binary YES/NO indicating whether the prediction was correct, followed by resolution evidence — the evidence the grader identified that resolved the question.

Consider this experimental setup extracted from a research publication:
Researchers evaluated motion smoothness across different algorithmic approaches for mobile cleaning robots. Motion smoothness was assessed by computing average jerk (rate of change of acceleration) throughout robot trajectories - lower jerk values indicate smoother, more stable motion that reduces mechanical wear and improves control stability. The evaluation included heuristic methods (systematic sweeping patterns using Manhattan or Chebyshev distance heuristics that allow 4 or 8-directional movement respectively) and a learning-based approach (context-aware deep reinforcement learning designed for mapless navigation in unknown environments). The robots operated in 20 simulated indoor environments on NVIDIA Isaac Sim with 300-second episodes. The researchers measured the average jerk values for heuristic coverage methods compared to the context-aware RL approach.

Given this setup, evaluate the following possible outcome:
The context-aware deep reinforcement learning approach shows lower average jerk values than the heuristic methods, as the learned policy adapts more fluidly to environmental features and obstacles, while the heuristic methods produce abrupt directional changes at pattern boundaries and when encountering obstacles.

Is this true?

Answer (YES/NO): NO